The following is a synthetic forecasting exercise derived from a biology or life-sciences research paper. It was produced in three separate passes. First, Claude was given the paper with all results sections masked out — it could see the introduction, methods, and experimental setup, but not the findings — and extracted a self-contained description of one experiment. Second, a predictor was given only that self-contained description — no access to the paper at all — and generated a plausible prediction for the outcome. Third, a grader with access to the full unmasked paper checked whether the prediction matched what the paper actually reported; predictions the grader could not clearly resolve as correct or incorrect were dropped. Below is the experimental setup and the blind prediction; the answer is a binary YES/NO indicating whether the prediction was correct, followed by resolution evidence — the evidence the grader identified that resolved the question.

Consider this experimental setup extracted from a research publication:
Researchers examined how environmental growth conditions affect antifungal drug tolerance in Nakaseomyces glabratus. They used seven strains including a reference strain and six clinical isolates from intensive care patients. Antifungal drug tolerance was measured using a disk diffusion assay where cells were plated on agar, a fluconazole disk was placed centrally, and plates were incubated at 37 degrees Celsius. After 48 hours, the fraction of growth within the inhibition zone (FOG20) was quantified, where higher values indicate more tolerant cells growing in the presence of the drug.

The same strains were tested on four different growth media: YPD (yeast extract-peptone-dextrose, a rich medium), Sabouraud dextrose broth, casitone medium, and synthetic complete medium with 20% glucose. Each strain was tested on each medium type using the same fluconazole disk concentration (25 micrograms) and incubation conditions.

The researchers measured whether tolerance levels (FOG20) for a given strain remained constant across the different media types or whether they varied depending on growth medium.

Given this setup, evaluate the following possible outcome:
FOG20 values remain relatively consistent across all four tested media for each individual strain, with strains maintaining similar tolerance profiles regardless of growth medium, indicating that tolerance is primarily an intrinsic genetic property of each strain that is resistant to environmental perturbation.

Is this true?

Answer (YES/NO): NO